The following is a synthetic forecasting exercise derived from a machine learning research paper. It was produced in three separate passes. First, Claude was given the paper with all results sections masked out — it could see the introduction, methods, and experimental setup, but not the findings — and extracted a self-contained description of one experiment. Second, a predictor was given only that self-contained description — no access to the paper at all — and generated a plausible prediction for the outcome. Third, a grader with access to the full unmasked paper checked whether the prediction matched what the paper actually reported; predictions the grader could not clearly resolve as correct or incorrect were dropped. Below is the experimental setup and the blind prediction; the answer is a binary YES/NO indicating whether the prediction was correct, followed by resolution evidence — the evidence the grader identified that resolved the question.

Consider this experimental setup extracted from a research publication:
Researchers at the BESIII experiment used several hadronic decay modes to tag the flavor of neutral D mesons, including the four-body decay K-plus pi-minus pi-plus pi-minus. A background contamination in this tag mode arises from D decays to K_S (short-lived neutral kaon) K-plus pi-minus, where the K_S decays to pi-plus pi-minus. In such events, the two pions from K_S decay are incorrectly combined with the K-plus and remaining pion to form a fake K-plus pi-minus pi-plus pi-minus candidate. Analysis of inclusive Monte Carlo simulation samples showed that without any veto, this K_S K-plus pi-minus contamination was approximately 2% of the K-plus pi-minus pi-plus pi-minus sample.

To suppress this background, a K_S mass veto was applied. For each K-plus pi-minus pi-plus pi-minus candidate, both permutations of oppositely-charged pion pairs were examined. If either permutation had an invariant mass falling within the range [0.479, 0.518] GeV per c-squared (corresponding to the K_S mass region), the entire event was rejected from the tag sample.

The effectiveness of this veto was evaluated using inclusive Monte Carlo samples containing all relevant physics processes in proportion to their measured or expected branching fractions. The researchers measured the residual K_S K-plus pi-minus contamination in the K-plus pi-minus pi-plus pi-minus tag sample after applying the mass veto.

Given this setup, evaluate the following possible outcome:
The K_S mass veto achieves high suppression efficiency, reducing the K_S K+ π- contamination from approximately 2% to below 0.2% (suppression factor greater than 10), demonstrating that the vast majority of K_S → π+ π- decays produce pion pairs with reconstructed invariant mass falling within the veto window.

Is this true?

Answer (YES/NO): YES